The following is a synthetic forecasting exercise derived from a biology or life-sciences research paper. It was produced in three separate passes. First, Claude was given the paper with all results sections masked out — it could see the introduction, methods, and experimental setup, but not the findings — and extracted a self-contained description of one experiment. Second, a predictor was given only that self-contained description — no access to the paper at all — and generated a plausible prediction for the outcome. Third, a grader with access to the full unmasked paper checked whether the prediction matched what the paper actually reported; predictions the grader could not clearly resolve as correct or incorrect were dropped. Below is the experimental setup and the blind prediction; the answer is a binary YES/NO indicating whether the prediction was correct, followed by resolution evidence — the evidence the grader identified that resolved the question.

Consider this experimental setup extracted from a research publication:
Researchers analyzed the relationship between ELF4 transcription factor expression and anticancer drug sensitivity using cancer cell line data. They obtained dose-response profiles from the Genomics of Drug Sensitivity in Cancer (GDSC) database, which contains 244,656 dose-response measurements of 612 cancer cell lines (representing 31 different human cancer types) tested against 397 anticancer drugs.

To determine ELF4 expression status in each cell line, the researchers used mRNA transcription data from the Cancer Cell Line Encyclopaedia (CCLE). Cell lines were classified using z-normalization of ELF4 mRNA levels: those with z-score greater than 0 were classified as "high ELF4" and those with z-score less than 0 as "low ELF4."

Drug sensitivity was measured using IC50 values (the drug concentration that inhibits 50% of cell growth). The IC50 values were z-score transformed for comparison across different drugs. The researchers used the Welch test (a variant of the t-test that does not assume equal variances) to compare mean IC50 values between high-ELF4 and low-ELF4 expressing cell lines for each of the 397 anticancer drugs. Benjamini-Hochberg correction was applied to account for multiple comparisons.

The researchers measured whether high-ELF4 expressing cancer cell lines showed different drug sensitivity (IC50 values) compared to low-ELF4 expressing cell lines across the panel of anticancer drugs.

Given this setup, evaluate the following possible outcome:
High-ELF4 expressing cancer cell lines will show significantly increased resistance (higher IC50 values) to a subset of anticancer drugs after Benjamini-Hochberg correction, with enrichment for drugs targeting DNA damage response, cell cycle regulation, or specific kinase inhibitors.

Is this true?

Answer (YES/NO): NO